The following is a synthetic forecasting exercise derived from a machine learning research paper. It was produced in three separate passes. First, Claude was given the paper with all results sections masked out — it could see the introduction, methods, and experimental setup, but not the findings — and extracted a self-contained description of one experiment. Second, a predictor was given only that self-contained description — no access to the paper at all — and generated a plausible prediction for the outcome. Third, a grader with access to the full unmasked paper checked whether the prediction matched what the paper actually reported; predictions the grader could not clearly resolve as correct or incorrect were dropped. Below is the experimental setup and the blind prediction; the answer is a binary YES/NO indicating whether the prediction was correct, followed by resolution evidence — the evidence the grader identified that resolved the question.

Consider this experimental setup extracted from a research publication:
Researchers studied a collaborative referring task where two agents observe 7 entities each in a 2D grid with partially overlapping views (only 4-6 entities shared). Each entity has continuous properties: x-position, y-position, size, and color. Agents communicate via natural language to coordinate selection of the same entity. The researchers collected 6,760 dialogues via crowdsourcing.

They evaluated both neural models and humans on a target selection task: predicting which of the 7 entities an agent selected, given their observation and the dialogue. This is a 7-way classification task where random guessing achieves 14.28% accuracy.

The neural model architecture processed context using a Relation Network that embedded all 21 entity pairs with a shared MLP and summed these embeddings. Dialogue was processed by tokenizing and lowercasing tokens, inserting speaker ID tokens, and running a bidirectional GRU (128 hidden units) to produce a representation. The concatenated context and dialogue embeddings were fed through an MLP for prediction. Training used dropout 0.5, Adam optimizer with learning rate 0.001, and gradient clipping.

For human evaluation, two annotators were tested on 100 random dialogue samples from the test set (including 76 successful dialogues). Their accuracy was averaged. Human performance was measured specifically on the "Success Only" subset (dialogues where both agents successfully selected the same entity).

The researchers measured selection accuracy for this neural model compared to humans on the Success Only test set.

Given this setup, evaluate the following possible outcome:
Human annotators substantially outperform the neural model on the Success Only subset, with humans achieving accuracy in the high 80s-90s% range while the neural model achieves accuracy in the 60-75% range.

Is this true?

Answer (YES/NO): NO